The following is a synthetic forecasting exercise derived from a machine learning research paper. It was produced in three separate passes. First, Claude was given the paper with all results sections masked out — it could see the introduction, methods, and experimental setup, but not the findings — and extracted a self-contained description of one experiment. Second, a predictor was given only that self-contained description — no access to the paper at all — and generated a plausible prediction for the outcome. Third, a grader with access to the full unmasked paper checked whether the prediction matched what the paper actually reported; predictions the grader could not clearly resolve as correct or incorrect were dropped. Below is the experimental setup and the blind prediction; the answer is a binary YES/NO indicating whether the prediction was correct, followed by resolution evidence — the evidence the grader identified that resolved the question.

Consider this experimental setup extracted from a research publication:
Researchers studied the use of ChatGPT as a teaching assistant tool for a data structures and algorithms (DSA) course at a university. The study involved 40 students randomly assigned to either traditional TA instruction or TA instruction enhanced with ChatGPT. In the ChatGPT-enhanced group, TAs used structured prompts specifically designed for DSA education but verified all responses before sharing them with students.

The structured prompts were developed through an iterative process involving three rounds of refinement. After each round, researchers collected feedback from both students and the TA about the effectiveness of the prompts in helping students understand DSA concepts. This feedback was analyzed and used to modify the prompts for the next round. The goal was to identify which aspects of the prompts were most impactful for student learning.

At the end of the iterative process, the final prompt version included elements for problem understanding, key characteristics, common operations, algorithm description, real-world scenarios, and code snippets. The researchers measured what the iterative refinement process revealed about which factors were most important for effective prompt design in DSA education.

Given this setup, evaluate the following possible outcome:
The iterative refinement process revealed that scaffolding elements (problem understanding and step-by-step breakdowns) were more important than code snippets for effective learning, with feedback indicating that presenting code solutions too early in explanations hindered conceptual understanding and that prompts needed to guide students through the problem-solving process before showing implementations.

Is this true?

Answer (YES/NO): NO